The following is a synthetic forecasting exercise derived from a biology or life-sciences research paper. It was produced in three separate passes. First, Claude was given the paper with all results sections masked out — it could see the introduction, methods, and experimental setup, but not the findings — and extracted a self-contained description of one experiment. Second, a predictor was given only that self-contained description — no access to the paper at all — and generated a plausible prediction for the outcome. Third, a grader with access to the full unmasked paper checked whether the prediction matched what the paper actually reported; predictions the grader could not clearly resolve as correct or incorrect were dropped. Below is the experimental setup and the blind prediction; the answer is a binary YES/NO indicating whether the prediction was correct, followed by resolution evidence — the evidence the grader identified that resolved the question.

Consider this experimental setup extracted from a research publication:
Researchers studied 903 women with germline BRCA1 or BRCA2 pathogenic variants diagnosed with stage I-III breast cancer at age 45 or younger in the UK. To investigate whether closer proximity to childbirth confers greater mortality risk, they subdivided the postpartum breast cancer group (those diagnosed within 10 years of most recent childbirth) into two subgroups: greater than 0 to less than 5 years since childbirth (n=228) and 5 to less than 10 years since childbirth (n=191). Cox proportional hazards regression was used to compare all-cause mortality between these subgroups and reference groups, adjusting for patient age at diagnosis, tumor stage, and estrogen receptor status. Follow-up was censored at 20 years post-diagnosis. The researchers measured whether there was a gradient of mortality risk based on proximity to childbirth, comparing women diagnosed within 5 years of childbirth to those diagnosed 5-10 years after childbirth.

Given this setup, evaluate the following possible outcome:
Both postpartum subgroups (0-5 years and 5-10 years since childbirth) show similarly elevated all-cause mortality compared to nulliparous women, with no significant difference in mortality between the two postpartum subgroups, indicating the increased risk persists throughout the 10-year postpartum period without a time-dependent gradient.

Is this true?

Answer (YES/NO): NO